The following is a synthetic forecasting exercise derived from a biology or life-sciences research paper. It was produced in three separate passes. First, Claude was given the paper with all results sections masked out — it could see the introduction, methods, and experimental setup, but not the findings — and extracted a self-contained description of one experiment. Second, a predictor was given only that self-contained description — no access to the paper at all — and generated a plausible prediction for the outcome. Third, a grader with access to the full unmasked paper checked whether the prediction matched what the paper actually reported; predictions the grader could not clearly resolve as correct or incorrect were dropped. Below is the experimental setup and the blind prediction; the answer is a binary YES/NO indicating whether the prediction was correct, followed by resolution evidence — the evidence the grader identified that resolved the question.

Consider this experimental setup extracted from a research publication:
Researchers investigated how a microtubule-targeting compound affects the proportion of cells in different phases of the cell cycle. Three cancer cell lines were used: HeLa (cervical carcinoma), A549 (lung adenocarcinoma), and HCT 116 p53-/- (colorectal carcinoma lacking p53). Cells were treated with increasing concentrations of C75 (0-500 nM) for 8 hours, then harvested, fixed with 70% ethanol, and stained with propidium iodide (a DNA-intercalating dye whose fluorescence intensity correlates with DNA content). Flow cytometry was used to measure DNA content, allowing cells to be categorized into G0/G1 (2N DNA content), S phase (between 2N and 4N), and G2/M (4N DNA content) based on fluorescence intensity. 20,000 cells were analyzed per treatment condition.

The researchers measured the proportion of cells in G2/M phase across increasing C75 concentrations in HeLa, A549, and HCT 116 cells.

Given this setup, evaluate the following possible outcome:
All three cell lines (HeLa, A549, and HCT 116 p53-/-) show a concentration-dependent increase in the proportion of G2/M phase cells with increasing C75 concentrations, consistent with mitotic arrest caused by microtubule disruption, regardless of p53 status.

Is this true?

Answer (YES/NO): YES